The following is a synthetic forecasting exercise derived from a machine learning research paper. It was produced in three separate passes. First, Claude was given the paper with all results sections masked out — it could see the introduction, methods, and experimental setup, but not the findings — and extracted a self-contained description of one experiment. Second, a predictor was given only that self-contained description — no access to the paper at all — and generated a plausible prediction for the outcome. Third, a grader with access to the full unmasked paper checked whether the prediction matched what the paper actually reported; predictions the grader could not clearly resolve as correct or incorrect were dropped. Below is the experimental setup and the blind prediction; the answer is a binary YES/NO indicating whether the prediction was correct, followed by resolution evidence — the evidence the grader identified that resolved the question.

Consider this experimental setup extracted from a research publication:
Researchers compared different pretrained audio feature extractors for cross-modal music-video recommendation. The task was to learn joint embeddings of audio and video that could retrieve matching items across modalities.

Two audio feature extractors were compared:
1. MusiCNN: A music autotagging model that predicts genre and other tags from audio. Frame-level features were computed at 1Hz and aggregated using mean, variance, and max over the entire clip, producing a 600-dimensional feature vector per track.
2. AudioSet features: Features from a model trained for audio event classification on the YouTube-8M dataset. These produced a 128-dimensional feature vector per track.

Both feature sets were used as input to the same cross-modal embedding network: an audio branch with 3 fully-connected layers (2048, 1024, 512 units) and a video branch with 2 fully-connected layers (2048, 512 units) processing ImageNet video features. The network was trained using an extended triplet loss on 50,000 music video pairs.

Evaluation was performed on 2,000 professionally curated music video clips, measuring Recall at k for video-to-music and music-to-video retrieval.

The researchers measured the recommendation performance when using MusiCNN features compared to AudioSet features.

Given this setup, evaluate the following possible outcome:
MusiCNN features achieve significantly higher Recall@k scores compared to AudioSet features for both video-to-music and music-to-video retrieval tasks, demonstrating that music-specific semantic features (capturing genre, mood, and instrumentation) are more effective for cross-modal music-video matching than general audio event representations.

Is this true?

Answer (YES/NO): NO